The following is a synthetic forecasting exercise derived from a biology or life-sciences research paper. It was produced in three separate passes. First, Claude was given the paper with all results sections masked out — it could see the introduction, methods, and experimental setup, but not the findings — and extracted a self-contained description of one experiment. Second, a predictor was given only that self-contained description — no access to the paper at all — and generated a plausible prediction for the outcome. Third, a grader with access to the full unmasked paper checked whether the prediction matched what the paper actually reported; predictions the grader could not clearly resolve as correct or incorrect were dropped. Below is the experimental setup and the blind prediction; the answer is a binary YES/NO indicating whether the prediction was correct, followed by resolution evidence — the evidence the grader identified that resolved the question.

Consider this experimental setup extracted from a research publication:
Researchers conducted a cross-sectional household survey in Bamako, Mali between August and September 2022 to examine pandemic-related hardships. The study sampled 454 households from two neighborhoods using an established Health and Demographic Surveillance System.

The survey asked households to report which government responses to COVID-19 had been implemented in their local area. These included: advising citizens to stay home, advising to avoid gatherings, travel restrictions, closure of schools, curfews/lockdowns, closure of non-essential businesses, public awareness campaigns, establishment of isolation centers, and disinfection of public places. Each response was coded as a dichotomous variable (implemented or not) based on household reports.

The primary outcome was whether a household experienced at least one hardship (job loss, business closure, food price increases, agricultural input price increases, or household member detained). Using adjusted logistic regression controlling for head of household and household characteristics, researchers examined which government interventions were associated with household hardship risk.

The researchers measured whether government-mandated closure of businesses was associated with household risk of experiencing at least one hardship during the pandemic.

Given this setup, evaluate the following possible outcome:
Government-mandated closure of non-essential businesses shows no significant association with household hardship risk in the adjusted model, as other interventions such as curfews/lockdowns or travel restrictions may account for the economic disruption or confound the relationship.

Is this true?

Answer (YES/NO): NO